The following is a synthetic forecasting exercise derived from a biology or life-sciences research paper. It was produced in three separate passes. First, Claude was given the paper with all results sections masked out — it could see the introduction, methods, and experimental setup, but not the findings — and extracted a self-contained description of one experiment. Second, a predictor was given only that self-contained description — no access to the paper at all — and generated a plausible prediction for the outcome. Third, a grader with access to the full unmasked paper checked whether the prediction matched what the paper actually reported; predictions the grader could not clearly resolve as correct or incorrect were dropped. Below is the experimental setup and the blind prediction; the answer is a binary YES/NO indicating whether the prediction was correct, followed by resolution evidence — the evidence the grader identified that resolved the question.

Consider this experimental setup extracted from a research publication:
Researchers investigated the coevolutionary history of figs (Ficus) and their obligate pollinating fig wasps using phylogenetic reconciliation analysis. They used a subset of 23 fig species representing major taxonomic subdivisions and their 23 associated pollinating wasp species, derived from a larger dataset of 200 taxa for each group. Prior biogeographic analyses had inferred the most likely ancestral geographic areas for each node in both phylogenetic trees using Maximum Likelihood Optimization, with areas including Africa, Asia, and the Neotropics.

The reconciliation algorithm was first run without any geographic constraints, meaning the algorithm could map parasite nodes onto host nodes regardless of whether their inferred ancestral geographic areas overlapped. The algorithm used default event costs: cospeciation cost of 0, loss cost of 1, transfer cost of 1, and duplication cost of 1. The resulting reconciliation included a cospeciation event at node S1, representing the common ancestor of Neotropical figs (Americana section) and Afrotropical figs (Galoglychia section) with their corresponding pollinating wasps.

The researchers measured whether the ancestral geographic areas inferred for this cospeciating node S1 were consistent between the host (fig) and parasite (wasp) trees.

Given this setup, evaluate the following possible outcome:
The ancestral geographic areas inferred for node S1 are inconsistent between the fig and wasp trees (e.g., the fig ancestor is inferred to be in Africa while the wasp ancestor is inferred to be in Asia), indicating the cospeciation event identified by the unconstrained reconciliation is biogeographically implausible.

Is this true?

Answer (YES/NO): YES